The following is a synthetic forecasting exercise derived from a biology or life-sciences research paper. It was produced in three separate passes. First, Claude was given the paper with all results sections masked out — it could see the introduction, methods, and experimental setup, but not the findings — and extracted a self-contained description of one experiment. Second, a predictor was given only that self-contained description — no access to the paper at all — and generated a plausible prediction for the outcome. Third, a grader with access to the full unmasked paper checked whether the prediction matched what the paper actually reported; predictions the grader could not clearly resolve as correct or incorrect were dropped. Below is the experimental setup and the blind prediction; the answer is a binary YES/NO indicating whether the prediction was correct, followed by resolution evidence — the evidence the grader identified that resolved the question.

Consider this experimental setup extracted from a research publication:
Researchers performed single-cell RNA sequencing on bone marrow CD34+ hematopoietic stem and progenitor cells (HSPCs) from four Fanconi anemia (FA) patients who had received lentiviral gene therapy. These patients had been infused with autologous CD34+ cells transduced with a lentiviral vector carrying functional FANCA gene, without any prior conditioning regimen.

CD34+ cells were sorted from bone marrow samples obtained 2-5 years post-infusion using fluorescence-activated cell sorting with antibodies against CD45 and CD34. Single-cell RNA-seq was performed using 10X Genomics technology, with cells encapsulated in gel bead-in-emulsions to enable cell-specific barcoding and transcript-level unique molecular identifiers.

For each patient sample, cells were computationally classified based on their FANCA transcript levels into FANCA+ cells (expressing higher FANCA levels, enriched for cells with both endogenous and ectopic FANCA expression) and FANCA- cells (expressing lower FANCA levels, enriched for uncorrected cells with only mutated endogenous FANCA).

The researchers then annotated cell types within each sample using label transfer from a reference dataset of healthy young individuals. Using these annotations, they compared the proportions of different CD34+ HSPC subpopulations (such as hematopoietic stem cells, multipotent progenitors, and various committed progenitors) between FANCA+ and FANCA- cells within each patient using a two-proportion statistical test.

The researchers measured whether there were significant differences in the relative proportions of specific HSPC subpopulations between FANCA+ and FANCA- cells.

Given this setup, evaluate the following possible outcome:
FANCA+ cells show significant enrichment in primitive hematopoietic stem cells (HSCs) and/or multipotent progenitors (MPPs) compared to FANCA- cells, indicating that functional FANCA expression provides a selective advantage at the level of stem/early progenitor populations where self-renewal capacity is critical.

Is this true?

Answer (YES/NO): NO